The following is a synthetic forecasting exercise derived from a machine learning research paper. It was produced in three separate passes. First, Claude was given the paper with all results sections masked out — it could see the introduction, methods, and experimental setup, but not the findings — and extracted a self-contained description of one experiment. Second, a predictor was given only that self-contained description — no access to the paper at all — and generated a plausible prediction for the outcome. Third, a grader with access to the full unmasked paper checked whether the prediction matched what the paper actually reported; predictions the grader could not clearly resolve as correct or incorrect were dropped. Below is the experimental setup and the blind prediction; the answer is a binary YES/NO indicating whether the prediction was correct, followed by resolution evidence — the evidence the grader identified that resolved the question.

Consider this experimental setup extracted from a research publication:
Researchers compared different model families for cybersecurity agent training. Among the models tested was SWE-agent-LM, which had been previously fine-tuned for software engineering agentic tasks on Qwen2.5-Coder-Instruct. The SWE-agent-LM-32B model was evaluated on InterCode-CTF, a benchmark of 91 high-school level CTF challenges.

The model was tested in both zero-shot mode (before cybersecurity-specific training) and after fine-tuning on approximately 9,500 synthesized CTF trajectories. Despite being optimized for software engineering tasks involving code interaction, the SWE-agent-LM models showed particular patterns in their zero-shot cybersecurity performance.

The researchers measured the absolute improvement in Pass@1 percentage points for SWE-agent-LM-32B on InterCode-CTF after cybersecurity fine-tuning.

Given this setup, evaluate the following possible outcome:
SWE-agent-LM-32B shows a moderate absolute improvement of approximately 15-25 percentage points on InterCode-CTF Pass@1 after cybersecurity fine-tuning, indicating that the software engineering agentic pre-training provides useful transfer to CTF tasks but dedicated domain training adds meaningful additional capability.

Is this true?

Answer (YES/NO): NO